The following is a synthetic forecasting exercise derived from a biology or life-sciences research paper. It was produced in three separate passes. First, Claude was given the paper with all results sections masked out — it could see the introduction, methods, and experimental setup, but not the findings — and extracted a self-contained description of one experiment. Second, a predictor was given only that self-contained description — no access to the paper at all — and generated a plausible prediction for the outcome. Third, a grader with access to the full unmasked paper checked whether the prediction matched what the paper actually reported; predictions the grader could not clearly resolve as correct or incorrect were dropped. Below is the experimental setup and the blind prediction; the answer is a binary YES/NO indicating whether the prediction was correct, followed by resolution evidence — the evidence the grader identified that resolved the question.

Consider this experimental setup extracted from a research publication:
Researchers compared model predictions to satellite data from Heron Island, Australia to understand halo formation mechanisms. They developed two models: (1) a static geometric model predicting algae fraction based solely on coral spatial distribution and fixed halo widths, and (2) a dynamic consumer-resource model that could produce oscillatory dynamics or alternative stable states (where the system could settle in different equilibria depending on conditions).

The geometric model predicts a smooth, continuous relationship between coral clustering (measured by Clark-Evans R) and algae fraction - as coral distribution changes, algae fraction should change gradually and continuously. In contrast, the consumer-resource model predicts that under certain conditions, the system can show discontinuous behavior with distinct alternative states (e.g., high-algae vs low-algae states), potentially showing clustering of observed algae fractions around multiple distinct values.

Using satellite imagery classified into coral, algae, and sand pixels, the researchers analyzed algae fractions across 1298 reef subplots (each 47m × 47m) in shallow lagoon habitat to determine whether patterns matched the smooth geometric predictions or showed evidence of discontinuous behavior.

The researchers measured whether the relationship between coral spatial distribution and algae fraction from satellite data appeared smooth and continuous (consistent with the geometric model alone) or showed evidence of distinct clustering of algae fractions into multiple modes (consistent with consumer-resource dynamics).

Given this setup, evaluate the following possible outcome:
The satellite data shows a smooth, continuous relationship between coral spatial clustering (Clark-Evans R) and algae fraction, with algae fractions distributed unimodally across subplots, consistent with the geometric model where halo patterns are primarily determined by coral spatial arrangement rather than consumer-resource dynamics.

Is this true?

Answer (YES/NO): NO